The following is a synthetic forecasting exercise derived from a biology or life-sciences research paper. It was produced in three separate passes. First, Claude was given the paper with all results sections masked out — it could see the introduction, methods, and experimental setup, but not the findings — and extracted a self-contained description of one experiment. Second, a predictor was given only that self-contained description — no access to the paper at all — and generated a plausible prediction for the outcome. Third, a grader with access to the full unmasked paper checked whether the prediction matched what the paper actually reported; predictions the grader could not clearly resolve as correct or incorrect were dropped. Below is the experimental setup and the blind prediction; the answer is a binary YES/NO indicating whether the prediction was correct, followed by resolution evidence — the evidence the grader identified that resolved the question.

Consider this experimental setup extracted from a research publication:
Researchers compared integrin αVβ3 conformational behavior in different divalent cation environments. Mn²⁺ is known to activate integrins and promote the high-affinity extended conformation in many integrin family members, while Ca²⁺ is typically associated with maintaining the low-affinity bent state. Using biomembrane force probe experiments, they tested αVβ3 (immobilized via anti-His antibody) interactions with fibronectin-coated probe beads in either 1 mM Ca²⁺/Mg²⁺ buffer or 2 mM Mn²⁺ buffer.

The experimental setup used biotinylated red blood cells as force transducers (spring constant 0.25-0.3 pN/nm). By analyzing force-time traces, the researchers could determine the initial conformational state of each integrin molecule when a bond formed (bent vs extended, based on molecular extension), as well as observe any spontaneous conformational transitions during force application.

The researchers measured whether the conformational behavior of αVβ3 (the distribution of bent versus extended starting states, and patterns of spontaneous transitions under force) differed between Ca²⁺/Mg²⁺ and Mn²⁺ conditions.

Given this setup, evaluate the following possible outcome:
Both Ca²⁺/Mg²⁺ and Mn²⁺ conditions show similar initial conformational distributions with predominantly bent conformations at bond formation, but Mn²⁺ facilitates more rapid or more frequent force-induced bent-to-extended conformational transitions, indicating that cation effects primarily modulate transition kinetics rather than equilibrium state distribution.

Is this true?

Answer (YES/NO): NO